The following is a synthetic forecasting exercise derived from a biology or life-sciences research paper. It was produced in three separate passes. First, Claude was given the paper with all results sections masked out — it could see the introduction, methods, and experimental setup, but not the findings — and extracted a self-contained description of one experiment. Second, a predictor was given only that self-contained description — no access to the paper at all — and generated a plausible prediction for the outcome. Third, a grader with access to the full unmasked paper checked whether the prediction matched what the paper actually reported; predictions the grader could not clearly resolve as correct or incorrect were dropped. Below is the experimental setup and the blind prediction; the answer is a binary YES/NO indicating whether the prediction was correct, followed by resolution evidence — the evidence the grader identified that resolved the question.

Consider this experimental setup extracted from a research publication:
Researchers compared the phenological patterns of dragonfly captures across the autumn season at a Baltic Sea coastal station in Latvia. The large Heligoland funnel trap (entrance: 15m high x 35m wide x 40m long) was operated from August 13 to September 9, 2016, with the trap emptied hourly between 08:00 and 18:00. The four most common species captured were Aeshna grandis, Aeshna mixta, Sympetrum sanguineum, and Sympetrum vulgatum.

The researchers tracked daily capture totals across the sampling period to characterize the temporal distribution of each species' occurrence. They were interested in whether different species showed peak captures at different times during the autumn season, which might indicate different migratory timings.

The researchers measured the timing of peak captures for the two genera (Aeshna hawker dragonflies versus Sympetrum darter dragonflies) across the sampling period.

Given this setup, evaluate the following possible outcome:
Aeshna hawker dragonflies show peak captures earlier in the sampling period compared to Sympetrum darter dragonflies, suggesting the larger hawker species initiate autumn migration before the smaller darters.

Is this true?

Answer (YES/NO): YES